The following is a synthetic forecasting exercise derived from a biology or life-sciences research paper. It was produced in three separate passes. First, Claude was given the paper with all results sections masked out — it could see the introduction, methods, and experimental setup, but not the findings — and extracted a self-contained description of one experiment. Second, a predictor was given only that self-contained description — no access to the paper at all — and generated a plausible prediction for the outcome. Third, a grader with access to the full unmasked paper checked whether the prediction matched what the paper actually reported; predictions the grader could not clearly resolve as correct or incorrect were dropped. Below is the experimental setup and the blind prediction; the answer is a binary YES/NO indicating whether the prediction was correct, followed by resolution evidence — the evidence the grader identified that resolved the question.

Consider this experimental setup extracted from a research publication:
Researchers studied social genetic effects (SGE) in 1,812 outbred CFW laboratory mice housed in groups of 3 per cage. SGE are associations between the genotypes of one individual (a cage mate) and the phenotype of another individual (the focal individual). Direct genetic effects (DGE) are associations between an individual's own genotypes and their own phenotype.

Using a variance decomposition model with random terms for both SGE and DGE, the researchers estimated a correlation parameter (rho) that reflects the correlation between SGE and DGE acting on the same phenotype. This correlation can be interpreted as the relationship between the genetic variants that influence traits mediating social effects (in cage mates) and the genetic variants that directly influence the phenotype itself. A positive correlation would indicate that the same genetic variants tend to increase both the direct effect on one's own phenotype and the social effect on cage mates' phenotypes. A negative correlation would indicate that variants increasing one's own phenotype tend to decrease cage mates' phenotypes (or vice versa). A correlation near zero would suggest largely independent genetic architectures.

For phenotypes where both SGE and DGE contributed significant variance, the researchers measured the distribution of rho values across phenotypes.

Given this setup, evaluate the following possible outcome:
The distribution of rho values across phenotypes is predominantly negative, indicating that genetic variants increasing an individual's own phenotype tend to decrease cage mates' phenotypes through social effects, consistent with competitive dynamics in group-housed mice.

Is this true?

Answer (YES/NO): NO